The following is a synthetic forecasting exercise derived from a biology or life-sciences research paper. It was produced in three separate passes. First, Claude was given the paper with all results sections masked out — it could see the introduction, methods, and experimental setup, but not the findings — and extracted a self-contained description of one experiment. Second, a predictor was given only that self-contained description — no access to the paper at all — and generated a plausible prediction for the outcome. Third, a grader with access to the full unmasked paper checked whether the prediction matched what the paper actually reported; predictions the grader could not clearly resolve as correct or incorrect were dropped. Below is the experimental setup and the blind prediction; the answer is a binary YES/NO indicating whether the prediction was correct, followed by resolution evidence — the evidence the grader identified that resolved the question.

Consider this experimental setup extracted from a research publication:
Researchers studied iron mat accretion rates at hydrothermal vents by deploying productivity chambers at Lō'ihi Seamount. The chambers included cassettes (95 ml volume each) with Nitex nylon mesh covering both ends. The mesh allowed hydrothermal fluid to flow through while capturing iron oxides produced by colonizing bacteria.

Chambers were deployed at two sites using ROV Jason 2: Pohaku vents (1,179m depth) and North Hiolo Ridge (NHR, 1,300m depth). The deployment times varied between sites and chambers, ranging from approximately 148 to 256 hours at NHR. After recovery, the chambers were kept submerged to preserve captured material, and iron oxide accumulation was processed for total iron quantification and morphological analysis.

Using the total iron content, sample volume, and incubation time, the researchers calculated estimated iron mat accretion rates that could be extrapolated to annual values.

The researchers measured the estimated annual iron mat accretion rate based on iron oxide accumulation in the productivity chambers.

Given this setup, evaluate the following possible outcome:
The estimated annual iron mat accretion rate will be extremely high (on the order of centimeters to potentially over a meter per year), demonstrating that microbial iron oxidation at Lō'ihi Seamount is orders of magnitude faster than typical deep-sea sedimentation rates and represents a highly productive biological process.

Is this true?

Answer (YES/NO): NO